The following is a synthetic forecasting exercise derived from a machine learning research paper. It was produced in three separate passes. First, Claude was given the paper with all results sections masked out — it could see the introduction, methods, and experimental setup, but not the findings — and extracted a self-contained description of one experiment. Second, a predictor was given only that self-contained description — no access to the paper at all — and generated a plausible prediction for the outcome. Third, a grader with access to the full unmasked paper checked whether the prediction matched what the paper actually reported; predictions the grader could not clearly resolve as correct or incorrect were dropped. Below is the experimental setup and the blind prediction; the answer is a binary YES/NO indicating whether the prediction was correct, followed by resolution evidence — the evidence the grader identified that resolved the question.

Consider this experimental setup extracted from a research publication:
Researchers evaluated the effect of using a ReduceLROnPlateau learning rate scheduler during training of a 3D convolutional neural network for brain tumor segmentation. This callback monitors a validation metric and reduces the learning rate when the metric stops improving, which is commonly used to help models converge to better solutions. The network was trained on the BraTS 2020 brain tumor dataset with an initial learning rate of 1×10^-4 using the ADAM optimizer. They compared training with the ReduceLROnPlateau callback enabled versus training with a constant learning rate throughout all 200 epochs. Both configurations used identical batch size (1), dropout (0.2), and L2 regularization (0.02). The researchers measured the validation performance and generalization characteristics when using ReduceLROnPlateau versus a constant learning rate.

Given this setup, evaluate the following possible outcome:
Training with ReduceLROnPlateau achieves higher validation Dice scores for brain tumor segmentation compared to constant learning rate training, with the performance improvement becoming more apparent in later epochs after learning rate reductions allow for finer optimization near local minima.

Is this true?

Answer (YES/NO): NO